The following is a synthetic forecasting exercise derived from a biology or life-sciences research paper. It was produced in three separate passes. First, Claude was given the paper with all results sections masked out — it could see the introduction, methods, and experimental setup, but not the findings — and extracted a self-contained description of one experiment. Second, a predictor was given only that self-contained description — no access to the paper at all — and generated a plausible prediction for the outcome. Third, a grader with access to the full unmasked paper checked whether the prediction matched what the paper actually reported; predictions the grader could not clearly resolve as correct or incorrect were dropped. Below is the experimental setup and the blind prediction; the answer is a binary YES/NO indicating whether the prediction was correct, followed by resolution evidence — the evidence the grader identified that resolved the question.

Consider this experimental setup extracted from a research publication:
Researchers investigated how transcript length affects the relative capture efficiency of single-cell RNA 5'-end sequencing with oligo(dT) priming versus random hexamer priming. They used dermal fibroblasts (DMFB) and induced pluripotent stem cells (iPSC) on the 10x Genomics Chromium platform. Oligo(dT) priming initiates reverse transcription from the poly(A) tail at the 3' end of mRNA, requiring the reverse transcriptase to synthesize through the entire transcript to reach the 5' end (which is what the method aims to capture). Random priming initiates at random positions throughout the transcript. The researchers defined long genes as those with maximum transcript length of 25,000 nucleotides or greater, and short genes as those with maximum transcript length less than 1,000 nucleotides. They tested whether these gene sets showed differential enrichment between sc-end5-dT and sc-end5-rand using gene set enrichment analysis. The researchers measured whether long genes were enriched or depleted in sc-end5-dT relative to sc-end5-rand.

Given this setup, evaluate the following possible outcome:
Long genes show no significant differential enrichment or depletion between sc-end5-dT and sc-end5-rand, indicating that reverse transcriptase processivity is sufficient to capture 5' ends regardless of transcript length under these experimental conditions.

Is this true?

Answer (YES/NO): NO